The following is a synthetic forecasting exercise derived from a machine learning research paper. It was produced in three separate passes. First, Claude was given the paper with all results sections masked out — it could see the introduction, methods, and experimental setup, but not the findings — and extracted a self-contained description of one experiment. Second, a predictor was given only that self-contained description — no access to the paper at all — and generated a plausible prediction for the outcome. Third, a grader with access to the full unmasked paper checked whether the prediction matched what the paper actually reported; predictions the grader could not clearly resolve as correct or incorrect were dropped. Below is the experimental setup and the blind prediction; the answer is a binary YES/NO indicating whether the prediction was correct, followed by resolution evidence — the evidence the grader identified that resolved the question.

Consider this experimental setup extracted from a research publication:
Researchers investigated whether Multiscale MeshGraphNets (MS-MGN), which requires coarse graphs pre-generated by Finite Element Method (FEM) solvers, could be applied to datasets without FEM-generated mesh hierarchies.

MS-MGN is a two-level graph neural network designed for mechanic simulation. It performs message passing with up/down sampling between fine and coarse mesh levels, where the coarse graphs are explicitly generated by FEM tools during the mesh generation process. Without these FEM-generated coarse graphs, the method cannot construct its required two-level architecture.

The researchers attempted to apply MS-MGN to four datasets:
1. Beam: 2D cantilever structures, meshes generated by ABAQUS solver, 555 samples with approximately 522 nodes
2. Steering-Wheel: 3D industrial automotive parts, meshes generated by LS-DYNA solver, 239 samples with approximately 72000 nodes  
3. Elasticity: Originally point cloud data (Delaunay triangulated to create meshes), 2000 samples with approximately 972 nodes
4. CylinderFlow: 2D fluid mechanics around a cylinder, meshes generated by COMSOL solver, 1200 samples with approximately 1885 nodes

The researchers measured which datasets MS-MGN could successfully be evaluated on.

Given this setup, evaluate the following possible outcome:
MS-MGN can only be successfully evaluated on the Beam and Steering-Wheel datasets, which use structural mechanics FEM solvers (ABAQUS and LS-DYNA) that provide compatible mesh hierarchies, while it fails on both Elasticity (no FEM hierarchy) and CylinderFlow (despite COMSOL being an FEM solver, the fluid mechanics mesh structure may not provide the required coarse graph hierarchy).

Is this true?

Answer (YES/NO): NO